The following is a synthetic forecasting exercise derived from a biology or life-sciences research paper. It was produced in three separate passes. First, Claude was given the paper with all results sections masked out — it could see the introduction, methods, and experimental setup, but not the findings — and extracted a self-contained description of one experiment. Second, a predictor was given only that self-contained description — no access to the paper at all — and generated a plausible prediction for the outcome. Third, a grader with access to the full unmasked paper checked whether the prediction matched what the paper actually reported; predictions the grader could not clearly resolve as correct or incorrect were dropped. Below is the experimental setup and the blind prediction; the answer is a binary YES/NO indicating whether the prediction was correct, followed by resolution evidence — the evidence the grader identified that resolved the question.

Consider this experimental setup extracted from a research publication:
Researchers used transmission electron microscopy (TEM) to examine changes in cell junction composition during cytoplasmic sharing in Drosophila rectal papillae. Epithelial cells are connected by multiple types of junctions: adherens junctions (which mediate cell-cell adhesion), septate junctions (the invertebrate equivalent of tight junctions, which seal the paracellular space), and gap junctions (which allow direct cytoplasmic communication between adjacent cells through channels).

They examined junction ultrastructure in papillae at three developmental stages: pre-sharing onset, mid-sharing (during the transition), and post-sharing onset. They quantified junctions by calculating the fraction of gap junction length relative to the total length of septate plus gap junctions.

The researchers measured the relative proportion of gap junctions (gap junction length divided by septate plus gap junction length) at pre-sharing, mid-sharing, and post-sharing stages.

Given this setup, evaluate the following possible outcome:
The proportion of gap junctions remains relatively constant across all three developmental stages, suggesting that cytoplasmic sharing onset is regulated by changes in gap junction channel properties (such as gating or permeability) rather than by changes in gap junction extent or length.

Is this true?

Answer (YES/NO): NO